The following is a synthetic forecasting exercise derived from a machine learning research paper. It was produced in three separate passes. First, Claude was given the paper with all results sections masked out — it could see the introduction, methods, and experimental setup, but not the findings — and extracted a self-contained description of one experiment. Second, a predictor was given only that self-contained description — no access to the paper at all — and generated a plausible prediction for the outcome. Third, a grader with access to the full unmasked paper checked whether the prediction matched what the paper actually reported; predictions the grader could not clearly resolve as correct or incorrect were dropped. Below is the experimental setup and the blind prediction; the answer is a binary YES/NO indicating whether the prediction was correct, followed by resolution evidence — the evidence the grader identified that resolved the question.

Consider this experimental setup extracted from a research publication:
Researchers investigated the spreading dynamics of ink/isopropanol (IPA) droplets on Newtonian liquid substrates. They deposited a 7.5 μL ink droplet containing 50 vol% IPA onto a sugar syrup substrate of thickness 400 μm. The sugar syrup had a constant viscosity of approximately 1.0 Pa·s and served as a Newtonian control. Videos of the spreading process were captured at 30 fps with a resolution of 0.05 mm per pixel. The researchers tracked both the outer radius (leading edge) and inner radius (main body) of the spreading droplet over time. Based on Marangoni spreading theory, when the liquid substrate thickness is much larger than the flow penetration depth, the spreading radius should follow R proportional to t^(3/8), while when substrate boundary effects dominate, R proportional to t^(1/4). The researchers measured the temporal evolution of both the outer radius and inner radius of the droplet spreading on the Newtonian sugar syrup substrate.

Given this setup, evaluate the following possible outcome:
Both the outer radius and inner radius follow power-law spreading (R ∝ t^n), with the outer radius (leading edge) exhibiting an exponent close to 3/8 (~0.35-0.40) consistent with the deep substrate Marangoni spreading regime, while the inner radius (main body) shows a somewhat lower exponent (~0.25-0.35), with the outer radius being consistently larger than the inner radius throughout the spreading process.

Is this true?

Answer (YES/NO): YES